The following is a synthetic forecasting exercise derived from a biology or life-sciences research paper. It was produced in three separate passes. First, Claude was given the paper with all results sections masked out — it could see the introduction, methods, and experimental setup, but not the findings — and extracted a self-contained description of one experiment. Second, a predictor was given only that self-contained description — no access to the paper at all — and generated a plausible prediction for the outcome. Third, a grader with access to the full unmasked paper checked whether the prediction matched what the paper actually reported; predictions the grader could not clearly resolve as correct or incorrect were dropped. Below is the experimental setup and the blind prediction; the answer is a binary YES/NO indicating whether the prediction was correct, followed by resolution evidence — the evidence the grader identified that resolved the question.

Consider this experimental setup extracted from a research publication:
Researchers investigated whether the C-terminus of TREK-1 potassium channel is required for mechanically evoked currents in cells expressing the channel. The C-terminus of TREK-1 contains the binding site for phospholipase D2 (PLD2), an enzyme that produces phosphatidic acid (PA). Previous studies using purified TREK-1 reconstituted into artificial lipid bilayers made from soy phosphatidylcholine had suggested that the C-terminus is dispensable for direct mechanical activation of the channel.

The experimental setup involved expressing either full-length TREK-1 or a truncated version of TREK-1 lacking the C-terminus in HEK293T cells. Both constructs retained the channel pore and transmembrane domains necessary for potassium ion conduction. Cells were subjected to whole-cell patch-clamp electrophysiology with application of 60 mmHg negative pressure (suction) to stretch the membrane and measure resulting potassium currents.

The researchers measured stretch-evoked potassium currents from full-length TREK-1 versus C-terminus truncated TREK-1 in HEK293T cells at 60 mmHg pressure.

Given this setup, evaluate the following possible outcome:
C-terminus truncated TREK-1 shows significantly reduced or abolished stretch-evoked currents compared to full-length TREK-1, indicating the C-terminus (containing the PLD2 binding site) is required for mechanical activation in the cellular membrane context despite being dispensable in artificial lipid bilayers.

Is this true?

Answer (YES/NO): YES